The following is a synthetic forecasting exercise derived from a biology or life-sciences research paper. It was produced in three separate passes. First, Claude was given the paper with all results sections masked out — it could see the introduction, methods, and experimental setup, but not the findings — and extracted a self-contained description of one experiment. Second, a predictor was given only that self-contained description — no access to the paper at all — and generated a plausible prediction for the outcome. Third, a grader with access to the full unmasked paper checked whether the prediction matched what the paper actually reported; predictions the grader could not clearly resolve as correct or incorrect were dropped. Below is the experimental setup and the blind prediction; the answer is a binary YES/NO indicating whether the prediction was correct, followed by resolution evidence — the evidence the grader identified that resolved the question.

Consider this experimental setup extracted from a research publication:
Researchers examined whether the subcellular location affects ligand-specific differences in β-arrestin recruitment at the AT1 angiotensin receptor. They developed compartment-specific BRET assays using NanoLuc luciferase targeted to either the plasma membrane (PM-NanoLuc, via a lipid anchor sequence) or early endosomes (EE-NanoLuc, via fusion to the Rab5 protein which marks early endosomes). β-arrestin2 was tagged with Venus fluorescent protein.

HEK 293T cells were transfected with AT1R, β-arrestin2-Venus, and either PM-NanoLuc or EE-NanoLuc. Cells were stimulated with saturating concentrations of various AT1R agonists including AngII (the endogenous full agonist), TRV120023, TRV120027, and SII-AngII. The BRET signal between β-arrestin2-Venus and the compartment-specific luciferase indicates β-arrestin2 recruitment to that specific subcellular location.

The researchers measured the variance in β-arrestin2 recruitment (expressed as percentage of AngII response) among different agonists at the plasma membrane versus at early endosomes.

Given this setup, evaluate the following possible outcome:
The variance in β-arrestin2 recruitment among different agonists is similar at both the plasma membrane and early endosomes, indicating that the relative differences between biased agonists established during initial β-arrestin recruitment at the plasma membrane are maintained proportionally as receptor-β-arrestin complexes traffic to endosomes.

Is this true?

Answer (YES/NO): NO